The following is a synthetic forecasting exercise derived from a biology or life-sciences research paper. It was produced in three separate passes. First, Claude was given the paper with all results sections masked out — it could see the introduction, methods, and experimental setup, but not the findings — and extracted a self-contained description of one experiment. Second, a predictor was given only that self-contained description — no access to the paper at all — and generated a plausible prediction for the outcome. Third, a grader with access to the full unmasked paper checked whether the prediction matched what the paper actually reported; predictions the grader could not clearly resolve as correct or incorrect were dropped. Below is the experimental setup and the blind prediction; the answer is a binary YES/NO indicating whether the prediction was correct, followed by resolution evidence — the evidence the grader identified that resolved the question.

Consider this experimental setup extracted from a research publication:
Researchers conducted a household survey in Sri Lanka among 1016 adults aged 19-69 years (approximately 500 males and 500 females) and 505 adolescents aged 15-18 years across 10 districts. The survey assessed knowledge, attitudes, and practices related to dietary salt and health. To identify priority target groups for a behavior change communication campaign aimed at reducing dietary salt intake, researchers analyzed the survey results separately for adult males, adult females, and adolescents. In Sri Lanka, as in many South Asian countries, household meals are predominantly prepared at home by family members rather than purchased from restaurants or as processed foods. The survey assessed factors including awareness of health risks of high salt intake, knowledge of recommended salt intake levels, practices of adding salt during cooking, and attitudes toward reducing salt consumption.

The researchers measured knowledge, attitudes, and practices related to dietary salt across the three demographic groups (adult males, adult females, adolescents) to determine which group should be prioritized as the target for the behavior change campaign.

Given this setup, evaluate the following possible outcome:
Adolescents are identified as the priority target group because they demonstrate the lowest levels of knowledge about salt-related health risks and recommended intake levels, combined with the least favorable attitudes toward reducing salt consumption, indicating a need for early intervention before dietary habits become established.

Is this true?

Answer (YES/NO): NO